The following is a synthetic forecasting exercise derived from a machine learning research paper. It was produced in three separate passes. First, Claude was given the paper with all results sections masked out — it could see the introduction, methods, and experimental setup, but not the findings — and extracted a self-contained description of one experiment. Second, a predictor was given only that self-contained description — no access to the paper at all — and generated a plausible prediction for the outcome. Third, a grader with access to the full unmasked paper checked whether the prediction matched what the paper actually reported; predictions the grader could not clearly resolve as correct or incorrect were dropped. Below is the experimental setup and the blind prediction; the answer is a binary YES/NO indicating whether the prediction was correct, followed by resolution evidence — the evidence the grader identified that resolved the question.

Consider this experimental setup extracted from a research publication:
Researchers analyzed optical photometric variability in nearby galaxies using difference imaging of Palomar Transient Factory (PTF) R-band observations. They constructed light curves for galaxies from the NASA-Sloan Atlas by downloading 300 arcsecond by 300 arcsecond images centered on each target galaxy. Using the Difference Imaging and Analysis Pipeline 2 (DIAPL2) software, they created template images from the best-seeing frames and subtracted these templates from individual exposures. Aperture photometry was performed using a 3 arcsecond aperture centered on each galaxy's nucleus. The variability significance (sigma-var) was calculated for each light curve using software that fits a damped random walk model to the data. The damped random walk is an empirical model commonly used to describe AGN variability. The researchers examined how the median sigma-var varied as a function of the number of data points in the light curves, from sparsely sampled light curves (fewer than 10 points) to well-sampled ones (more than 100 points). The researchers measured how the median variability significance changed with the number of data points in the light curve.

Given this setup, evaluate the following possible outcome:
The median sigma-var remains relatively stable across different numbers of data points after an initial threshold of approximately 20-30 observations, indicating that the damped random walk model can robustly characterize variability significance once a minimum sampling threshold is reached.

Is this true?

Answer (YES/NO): YES